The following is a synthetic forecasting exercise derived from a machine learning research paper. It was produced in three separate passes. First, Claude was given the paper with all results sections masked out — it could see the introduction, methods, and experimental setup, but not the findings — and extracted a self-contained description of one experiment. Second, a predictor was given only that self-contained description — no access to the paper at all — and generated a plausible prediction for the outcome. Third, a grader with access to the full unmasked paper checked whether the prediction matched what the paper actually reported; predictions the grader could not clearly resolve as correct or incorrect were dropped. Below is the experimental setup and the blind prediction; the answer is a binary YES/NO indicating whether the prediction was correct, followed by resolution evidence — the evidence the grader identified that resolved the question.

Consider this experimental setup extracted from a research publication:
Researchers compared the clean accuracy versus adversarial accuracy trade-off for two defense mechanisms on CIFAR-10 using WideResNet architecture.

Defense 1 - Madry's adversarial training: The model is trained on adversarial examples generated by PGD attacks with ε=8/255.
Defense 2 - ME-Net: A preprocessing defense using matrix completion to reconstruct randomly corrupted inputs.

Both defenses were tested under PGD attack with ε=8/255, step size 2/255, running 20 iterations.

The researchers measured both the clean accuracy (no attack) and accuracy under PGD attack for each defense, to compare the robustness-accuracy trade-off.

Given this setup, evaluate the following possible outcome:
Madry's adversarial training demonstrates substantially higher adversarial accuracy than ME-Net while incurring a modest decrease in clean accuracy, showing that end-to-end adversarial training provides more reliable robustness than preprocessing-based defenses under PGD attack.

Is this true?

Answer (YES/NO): YES